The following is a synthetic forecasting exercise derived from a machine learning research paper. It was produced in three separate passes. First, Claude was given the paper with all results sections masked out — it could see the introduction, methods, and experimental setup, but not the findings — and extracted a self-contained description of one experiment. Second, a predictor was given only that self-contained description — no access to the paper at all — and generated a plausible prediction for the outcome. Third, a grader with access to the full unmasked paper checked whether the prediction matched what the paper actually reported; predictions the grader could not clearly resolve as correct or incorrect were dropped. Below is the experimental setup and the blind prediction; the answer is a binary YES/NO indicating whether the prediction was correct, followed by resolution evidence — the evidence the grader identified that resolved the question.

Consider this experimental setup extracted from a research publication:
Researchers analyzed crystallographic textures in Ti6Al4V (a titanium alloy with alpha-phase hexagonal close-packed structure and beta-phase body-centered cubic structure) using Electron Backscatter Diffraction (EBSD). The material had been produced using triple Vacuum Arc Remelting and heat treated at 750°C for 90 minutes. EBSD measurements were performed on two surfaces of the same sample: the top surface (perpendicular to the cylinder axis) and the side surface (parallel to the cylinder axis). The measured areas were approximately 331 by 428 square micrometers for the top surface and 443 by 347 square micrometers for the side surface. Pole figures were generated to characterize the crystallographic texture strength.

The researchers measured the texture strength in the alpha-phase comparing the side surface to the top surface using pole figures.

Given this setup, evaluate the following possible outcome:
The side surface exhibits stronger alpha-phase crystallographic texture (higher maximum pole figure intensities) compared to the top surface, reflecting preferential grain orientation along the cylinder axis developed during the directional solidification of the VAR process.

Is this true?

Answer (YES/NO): YES